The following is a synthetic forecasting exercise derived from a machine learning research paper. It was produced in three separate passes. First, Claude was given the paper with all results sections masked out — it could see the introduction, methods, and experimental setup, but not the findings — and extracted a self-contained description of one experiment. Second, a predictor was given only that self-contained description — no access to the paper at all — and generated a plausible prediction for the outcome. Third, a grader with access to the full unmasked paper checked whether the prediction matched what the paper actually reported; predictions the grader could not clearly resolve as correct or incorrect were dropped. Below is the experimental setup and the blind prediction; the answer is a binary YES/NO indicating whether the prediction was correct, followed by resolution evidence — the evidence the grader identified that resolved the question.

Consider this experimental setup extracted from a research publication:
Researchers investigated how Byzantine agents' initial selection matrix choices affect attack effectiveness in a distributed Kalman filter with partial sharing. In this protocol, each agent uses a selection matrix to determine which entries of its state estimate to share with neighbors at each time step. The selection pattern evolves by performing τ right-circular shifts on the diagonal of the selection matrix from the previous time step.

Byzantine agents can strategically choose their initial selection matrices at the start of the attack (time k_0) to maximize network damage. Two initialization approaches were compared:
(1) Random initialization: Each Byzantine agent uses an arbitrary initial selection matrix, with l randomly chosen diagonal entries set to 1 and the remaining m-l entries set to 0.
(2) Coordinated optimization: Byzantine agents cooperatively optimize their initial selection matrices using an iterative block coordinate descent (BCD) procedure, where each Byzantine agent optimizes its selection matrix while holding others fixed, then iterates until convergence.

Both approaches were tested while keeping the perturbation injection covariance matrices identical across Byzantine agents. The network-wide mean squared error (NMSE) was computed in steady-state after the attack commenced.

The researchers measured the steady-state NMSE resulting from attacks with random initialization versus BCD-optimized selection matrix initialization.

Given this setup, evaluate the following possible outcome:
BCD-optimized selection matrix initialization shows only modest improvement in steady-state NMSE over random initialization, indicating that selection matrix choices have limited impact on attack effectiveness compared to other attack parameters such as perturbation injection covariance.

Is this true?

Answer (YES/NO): NO